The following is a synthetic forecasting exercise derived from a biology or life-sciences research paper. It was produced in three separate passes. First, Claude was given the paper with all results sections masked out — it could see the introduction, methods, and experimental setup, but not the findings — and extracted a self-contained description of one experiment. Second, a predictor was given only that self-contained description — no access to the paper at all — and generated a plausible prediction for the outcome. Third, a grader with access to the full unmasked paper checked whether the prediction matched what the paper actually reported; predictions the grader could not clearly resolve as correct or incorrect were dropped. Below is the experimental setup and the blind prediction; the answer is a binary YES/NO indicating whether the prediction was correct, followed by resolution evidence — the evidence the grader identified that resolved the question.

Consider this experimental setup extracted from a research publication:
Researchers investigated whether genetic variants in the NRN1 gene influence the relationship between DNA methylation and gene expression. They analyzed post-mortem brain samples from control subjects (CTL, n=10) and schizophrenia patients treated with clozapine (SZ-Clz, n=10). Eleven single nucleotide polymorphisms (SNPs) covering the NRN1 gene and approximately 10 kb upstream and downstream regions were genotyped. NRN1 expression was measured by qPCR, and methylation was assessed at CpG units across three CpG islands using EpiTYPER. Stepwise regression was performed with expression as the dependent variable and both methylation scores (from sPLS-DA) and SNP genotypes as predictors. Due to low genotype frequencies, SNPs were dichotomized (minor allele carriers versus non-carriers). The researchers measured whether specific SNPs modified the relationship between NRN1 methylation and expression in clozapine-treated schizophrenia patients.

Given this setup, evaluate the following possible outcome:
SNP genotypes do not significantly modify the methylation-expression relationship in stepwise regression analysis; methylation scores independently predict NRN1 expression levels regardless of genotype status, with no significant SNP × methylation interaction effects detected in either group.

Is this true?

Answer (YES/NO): NO